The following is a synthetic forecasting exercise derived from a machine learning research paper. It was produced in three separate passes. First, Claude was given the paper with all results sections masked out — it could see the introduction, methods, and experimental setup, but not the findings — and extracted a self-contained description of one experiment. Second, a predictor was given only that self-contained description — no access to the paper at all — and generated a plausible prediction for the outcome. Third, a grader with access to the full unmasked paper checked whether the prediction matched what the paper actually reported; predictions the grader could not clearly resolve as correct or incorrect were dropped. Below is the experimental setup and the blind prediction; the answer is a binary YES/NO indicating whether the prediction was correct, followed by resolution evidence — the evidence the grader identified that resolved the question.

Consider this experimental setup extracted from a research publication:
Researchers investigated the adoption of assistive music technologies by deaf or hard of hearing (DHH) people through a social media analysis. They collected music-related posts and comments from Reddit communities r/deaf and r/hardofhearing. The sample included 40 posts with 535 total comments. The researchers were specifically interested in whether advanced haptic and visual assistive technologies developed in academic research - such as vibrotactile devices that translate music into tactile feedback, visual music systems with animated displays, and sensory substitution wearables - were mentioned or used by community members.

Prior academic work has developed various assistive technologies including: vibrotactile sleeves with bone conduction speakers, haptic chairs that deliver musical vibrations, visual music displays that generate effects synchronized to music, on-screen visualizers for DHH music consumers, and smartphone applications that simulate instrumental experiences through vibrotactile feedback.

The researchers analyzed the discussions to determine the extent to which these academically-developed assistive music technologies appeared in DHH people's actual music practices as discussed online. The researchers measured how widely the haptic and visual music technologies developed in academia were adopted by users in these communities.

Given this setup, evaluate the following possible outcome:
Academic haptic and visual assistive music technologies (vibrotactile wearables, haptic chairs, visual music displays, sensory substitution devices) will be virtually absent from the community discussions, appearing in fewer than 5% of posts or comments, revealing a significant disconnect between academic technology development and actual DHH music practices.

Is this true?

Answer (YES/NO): YES